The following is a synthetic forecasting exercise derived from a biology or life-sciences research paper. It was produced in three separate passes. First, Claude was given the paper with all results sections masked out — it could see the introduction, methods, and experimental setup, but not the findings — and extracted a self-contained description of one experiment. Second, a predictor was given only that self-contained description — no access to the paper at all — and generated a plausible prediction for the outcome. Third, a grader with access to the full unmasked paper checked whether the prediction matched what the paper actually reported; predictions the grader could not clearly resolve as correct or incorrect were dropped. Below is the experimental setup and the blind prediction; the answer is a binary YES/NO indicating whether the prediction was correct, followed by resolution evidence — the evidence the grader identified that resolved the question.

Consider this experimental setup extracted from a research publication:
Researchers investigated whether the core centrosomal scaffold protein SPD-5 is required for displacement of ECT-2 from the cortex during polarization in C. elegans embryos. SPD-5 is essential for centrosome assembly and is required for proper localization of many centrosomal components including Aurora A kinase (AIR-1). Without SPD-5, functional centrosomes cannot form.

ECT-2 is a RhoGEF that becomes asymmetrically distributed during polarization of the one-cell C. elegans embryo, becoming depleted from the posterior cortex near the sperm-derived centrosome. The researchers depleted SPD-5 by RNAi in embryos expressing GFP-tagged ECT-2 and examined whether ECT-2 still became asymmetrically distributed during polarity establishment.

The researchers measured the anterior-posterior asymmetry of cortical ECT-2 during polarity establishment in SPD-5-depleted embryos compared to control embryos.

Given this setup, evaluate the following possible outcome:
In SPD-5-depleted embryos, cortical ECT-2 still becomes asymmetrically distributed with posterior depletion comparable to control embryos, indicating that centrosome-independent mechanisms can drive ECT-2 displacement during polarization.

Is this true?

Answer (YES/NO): NO